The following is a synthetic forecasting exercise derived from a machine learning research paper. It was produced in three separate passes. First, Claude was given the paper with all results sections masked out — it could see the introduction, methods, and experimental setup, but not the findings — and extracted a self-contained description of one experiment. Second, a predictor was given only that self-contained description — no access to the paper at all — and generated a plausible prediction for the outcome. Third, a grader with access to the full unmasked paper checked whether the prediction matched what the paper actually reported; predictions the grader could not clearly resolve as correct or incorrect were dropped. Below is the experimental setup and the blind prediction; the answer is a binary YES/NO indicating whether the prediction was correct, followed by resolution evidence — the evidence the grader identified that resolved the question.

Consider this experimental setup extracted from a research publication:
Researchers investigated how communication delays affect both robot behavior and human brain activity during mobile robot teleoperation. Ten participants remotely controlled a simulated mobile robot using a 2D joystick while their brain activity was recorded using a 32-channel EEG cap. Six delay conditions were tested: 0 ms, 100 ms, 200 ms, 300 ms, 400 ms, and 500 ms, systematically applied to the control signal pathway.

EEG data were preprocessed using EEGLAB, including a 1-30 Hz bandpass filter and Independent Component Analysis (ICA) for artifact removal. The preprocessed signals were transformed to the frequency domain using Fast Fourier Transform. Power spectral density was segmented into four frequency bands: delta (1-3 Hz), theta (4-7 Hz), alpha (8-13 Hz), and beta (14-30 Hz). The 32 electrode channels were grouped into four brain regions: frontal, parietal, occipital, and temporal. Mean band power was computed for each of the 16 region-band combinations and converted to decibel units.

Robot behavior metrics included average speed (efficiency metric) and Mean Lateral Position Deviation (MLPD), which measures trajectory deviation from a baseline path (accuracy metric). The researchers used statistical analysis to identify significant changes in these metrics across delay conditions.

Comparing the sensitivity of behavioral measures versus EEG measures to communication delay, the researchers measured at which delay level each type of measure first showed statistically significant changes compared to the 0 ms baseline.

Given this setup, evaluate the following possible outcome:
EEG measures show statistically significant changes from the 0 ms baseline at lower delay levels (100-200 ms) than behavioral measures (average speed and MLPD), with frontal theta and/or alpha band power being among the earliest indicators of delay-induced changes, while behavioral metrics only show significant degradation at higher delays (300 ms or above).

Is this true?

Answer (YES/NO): YES